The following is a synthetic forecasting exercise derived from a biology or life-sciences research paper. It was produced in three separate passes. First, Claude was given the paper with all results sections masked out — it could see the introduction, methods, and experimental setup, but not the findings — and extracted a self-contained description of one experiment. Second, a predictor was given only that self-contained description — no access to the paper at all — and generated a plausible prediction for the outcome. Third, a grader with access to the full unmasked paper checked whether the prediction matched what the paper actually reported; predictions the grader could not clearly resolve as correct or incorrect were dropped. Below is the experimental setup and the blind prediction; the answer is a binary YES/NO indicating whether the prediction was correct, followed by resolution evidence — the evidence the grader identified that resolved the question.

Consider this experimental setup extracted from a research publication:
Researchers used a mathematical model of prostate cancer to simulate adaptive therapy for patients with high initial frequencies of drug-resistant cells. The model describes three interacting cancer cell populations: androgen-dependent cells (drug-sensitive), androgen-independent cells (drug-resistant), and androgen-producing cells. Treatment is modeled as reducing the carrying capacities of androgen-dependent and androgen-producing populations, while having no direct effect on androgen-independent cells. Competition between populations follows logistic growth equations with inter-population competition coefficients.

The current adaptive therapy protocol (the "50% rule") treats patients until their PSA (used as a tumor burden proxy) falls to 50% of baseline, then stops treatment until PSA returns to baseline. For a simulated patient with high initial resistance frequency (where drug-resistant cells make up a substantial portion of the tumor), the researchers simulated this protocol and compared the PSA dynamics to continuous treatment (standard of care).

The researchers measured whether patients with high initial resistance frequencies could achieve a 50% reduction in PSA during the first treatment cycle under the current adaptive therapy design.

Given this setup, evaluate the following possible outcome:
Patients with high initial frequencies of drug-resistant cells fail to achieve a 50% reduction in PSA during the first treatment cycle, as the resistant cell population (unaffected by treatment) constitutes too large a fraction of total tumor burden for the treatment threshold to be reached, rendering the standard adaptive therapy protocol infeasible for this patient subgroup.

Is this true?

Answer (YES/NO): YES